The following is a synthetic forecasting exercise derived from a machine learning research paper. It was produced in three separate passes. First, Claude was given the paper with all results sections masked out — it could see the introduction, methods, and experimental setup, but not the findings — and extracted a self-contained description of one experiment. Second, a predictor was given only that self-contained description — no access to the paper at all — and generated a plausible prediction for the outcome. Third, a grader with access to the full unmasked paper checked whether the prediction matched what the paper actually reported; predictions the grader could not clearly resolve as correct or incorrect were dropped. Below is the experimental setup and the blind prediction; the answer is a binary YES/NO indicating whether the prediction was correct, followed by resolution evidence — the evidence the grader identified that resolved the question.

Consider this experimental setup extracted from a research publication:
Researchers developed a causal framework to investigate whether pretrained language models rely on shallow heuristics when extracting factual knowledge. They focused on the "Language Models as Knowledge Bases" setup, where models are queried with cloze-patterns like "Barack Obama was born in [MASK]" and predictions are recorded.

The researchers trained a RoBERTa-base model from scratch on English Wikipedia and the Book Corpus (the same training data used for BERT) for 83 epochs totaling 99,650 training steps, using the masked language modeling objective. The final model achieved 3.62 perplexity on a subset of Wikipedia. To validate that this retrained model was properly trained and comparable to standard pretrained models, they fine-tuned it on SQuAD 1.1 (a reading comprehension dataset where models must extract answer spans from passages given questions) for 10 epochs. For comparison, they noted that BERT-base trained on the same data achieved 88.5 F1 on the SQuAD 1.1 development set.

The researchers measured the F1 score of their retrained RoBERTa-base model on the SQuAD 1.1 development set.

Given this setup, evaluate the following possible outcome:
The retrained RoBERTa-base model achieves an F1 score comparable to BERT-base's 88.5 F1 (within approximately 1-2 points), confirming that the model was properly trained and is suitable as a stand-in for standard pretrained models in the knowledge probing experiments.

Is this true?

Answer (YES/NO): YES